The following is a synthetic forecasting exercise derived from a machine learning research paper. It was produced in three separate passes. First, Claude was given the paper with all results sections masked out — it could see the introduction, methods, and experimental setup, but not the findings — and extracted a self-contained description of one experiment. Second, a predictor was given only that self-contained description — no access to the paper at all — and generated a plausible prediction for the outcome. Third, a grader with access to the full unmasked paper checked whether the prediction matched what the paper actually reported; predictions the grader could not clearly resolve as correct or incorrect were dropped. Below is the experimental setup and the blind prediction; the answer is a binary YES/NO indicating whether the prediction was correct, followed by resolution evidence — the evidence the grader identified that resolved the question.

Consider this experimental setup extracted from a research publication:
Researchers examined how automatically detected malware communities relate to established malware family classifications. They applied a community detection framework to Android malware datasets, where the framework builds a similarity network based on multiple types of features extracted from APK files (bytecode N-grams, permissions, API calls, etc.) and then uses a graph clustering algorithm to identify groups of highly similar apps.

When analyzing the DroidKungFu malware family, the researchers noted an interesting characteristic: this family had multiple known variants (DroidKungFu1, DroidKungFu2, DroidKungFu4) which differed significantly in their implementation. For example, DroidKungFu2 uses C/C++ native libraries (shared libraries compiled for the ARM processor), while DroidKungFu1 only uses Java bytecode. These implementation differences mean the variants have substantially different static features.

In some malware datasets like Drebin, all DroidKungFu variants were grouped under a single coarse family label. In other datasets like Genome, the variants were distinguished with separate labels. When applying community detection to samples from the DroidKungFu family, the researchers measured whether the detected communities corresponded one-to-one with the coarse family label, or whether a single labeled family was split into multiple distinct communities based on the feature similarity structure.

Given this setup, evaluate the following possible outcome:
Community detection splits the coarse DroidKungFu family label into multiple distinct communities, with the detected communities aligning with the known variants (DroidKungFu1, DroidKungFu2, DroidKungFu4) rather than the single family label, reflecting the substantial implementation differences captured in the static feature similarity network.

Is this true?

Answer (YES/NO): YES